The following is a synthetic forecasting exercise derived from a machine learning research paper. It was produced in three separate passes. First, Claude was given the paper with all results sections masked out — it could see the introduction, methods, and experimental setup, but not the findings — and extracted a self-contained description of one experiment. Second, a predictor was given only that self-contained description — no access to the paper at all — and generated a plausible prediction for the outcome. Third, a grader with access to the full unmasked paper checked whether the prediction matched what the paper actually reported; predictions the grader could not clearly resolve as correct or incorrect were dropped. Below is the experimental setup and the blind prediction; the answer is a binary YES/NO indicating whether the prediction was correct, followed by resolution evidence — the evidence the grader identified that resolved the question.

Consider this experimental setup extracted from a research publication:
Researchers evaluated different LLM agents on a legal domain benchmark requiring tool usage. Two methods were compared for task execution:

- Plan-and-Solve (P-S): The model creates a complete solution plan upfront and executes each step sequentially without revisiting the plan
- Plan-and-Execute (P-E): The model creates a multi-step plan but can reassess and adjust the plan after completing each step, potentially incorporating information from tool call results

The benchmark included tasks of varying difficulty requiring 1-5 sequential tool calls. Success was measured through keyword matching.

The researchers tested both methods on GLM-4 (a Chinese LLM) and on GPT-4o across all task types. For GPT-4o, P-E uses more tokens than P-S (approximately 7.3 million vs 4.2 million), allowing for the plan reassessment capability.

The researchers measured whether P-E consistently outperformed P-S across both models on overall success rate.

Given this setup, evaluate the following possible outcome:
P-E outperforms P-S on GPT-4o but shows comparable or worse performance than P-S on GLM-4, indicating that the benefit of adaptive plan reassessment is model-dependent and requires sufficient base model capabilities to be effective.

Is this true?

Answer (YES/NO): YES